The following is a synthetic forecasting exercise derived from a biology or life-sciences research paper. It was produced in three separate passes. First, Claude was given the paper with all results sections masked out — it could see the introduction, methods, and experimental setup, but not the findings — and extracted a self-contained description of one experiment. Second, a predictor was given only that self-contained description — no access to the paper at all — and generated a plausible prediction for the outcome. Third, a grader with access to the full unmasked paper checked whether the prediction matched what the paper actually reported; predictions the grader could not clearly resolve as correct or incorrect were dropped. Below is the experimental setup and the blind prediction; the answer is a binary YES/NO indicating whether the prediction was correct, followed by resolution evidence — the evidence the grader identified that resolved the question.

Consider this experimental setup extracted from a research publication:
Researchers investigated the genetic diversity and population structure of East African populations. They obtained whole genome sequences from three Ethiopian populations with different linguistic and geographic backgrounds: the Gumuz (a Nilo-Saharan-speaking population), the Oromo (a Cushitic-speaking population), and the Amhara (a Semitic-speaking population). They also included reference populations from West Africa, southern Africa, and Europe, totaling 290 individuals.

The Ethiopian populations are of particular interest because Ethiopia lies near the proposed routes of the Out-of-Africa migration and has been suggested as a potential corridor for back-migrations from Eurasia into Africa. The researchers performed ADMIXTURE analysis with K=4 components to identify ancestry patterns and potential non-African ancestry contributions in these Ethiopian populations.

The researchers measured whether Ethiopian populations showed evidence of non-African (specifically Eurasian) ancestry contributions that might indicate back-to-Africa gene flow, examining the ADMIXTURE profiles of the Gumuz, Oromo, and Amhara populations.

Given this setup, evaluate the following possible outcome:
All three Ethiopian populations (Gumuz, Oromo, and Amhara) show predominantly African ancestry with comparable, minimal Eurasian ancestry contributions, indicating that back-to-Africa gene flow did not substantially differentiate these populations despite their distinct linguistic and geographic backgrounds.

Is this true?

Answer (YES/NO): NO